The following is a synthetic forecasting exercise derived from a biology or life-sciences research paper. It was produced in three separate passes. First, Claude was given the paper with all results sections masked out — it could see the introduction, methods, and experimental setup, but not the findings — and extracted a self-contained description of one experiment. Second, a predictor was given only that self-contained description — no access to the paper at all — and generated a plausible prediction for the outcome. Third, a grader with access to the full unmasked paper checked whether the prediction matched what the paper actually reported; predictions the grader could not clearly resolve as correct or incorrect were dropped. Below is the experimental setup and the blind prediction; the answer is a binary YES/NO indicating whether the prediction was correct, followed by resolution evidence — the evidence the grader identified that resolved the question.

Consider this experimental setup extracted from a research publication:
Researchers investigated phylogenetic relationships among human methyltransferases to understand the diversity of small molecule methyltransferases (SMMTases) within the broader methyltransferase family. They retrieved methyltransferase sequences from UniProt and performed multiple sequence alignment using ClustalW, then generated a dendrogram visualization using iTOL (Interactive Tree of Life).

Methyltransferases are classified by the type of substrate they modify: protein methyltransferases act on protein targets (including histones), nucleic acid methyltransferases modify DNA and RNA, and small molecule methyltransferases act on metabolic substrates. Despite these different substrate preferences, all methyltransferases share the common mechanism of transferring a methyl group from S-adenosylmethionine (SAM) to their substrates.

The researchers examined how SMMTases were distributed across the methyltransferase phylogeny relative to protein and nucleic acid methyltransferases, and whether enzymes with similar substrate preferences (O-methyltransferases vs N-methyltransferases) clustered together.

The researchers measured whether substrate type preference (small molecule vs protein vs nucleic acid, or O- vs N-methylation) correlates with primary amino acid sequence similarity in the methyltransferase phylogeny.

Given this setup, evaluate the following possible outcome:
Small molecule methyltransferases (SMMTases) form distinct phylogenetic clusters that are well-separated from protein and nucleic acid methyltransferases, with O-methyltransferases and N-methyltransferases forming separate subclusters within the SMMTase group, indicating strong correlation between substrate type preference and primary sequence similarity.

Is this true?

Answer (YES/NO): NO